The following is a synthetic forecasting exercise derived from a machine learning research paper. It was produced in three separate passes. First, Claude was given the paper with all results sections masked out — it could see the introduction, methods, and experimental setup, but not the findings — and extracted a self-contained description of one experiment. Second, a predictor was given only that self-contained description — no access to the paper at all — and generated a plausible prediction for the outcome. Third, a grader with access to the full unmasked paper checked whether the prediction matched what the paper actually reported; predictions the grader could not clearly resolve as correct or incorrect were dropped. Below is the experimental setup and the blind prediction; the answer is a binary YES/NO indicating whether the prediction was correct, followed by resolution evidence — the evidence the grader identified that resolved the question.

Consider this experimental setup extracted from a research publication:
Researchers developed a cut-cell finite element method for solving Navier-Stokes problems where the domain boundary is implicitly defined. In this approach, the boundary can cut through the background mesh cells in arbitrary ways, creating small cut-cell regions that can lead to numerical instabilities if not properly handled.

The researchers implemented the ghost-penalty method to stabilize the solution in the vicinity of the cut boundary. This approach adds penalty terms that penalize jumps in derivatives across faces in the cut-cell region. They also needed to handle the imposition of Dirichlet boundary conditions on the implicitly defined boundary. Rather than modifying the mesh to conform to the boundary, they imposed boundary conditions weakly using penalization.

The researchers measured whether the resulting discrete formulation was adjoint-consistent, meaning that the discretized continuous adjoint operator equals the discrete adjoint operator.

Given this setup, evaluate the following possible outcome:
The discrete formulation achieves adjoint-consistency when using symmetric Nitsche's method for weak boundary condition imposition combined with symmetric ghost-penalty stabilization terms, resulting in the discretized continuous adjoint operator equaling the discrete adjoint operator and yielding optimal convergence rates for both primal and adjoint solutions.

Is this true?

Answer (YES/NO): NO